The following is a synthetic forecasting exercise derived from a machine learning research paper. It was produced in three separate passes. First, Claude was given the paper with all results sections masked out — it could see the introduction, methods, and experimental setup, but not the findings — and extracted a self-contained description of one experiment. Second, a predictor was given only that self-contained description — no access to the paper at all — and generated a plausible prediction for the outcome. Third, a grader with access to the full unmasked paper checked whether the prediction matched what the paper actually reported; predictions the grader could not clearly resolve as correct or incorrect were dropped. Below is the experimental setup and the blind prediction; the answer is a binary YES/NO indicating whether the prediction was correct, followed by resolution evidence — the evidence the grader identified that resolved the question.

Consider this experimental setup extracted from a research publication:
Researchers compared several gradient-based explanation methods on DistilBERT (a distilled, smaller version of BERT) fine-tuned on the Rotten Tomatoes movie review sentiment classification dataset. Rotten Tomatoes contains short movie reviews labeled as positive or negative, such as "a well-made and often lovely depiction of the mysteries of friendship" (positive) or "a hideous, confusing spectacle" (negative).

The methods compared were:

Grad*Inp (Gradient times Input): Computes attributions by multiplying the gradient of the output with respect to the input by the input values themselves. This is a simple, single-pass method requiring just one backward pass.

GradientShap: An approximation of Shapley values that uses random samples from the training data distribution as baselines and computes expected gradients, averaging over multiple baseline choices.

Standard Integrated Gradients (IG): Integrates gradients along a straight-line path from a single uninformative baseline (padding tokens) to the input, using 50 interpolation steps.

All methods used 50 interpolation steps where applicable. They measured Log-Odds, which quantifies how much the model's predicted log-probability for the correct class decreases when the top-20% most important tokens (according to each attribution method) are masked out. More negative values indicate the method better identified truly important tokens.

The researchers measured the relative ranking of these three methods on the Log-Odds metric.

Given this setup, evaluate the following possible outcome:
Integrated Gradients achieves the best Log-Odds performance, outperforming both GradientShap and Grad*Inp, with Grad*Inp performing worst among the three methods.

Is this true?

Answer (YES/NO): YES